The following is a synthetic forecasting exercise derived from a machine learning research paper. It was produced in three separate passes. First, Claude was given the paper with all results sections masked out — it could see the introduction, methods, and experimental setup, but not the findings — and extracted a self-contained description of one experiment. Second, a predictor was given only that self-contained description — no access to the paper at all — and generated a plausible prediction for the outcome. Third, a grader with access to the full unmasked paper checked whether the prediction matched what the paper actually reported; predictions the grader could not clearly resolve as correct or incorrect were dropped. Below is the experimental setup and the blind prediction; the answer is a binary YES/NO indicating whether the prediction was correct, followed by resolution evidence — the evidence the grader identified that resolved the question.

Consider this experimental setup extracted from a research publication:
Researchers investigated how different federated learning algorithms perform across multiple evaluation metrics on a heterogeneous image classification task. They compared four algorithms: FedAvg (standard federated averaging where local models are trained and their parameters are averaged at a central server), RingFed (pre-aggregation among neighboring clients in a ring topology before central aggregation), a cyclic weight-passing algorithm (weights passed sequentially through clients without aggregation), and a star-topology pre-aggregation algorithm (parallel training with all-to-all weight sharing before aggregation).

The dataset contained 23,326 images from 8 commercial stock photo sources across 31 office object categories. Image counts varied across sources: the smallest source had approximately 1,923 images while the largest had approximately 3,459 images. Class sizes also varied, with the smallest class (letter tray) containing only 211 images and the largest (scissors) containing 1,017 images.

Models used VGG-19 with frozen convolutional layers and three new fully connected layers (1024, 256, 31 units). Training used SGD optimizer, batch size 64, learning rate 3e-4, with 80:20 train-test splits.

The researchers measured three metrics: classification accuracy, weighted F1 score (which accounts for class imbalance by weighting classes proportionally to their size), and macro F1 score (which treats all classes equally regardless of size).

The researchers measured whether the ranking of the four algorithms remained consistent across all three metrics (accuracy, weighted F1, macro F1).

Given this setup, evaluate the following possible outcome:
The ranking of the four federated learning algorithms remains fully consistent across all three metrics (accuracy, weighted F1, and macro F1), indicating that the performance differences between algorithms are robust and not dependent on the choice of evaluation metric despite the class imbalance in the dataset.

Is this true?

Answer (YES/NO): YES